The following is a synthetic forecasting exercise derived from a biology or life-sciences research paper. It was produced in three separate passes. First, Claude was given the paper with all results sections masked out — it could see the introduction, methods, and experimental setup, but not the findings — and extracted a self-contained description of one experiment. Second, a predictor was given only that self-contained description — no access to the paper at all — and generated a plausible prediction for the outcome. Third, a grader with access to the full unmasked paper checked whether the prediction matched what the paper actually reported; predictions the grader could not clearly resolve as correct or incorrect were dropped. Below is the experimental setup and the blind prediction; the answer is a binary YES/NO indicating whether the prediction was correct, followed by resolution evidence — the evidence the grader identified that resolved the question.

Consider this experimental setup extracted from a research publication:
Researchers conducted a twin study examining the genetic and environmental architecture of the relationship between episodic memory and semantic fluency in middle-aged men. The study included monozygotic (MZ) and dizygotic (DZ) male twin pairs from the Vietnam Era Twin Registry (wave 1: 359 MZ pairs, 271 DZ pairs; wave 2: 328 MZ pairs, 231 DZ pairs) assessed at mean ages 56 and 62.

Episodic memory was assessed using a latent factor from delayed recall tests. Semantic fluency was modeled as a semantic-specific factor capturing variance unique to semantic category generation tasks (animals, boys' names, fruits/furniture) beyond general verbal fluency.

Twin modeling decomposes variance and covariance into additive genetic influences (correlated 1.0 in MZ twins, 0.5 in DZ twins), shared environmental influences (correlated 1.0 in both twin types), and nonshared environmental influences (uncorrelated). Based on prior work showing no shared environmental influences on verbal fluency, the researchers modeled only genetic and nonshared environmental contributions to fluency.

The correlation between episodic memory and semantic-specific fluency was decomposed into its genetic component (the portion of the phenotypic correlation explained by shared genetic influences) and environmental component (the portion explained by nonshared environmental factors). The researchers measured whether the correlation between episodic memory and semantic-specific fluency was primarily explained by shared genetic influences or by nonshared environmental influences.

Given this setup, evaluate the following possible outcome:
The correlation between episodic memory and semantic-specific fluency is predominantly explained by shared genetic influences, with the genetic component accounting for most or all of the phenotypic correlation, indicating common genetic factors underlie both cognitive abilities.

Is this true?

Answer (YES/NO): YES